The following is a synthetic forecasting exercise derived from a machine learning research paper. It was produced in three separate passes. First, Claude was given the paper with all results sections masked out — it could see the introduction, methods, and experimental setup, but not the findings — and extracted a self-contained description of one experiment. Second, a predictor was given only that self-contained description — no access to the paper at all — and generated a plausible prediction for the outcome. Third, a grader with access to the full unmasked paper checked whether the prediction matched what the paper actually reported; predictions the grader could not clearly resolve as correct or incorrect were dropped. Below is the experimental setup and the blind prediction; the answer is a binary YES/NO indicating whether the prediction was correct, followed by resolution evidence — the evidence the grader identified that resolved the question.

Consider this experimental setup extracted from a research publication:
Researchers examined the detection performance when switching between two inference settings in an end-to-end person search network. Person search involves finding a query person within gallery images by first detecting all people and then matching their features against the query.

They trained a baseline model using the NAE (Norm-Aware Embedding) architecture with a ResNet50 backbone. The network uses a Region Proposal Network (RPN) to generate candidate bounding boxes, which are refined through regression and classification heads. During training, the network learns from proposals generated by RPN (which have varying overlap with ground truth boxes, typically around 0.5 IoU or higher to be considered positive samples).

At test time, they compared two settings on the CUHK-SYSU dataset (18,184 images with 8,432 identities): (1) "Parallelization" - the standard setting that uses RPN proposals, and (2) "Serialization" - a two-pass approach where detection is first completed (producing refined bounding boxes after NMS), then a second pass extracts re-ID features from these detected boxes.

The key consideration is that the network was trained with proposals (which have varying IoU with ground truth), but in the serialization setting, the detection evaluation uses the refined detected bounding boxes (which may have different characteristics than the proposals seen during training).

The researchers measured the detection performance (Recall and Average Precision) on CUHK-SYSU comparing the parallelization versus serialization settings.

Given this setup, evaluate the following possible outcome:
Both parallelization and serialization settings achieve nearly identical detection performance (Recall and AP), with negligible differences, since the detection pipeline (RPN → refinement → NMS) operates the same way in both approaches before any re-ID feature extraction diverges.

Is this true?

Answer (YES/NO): NO